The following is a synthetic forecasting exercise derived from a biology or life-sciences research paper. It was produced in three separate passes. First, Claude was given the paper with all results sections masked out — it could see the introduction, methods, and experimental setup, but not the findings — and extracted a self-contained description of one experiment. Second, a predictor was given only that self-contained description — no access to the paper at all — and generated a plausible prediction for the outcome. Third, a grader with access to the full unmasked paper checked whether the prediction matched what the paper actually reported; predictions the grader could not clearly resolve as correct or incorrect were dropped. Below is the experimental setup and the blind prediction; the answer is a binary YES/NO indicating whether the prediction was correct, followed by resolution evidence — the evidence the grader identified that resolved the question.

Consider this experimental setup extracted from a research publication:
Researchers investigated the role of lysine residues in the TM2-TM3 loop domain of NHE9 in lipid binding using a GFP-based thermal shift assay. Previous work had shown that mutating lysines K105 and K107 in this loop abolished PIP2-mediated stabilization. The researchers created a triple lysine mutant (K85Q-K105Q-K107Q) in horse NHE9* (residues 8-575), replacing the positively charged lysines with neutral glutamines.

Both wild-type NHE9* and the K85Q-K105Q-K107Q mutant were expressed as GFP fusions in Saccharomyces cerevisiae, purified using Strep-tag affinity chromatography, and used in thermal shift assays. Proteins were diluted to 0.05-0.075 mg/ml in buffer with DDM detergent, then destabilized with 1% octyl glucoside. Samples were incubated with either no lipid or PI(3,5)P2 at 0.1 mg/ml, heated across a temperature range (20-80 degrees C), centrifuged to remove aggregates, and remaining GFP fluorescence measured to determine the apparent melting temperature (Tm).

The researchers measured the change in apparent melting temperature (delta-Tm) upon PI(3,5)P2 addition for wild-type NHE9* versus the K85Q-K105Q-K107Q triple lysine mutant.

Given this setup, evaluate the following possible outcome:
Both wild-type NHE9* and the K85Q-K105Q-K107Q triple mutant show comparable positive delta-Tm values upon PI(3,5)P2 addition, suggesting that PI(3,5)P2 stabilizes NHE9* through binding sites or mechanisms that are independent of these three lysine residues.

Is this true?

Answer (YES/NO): NO